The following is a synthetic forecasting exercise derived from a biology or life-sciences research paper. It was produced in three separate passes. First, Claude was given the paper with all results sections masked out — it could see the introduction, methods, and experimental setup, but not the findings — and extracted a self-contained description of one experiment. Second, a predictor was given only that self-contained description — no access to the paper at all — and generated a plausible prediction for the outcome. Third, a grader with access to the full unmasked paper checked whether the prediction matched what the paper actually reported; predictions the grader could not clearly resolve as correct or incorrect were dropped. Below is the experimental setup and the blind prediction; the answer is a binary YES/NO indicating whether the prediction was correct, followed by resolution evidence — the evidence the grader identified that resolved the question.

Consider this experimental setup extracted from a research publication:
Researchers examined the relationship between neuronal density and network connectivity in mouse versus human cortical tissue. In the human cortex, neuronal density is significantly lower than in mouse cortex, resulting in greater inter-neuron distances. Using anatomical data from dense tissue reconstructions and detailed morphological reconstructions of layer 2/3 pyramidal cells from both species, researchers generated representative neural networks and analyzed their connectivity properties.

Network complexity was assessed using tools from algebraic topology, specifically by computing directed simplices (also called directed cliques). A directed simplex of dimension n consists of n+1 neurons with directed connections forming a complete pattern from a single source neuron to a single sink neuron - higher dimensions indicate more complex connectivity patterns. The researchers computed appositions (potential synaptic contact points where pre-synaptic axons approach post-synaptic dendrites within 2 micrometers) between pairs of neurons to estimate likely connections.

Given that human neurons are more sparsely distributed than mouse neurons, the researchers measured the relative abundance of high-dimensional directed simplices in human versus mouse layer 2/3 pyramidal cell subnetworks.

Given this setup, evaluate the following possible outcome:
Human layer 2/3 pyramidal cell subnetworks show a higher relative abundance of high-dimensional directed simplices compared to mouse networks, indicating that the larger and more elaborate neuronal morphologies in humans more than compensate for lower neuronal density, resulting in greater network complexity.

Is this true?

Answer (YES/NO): YES